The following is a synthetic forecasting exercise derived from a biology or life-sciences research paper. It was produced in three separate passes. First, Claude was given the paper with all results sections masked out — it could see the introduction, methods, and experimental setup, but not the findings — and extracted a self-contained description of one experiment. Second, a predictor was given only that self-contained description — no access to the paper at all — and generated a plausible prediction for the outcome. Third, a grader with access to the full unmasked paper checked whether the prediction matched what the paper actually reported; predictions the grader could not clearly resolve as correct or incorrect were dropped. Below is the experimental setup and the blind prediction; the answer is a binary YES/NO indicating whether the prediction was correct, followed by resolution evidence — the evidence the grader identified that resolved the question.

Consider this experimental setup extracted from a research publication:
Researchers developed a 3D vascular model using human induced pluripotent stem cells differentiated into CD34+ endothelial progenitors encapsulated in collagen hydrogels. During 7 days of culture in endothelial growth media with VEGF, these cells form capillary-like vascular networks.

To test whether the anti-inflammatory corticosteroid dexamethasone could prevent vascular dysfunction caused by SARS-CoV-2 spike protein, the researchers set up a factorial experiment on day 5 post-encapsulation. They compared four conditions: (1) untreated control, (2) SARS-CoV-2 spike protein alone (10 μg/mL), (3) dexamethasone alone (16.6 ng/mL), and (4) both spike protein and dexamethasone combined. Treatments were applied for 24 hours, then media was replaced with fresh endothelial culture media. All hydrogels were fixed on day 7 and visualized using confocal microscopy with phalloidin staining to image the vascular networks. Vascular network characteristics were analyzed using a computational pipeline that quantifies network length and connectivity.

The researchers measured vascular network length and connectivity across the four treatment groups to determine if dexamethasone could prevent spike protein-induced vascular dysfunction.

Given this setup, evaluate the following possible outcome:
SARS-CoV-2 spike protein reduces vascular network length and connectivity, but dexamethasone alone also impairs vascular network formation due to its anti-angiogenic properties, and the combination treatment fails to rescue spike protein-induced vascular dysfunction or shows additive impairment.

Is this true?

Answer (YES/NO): NO